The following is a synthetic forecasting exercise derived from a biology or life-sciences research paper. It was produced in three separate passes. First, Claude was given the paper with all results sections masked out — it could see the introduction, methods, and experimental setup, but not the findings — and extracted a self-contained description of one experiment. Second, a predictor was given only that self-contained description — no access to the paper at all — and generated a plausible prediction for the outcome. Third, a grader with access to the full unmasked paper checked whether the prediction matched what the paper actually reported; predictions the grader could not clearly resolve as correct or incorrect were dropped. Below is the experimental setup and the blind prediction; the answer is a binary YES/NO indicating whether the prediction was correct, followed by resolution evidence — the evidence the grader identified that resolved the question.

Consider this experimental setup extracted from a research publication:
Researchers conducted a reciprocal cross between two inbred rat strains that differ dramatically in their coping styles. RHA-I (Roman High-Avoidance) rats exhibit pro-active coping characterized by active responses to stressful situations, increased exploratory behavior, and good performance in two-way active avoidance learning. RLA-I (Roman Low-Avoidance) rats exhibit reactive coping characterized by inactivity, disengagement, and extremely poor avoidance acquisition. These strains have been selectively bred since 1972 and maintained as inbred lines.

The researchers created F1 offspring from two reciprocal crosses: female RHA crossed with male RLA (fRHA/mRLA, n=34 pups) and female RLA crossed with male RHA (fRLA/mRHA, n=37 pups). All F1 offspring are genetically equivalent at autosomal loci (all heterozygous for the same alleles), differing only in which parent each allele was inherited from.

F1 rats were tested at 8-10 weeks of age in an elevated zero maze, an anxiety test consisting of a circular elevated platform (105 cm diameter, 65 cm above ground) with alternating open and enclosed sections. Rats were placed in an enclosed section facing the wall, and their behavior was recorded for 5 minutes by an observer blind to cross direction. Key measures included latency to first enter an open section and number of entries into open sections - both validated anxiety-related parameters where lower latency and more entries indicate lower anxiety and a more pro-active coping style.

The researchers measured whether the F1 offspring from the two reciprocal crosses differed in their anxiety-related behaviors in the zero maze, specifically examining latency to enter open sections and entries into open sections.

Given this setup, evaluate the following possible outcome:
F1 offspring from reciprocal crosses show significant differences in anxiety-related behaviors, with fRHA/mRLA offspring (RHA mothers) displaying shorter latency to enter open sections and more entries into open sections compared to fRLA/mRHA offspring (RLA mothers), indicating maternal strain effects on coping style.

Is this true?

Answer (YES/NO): YES